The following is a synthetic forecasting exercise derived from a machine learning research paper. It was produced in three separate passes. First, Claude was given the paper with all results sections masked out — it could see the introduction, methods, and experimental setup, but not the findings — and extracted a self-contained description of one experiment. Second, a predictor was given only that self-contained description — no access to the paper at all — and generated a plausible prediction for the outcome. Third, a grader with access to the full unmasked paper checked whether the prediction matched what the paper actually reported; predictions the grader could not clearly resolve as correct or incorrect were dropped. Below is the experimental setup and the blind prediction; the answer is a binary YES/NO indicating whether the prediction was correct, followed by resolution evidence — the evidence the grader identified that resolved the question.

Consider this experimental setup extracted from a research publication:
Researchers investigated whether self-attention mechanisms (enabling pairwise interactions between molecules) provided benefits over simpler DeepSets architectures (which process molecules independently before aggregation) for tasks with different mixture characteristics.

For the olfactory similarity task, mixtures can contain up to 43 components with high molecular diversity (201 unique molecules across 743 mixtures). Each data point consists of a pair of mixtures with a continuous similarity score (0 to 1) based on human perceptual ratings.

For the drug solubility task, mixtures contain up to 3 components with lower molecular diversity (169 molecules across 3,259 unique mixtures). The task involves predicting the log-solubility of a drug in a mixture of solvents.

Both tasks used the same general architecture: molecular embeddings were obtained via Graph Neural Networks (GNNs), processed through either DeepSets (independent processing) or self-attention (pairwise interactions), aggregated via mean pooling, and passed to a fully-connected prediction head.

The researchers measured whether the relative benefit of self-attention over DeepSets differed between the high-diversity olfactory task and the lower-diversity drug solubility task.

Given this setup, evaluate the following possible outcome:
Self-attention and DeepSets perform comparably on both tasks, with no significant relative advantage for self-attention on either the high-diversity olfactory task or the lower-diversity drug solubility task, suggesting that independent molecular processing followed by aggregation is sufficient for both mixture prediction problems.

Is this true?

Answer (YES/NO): NO